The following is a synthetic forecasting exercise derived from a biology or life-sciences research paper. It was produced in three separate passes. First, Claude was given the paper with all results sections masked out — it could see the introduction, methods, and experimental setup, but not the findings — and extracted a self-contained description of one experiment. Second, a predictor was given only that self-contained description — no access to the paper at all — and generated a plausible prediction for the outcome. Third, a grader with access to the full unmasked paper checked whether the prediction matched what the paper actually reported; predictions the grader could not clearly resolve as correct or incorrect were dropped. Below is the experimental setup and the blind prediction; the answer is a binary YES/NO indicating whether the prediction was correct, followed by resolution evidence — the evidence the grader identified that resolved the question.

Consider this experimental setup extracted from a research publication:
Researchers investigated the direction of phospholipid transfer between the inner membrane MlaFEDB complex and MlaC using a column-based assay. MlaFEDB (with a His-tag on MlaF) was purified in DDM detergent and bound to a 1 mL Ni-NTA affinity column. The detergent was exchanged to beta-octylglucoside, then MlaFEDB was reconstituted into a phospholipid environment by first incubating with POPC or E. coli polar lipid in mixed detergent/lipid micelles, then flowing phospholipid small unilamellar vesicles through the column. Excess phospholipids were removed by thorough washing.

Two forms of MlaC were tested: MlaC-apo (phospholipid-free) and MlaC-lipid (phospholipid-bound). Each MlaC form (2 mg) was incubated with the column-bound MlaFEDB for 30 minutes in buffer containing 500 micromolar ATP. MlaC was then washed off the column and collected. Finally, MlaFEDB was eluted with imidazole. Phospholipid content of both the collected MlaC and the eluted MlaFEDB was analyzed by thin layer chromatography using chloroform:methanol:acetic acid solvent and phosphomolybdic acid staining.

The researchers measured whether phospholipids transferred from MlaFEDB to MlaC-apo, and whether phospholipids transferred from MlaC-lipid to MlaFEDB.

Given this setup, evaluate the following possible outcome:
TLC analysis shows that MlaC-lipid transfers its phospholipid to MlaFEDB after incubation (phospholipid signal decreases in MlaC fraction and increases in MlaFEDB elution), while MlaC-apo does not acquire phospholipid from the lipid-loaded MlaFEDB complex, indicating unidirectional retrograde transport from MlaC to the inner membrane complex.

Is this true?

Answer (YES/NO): NO